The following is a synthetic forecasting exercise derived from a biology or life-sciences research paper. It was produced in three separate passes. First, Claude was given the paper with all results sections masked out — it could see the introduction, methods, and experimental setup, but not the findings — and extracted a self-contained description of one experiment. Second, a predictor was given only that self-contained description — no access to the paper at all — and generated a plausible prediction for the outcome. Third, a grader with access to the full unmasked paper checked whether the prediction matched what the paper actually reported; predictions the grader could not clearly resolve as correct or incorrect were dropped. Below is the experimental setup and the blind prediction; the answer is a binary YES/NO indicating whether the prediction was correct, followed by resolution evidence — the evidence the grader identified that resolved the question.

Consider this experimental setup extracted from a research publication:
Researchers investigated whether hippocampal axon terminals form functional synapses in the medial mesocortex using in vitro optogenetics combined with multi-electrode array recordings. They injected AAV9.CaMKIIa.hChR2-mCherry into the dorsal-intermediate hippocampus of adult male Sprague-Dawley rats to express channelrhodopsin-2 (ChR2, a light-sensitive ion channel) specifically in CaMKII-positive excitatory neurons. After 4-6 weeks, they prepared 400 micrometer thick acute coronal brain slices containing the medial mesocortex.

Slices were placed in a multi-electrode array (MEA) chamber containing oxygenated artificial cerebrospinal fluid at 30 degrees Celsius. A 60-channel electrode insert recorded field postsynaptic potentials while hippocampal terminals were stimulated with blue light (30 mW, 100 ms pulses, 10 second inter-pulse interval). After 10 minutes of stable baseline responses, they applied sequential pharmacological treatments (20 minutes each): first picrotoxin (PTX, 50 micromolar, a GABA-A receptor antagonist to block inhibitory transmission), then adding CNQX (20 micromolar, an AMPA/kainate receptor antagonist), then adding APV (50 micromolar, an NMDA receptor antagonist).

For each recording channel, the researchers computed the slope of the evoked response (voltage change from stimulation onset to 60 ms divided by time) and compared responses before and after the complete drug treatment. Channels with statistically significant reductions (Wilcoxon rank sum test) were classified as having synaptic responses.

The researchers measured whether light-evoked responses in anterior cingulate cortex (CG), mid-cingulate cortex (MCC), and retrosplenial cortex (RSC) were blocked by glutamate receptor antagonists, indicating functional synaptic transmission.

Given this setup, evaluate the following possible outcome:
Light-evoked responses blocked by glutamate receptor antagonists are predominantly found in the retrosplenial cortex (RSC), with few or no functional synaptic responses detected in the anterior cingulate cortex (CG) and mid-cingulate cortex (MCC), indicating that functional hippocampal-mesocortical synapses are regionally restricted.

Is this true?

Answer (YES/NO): NO